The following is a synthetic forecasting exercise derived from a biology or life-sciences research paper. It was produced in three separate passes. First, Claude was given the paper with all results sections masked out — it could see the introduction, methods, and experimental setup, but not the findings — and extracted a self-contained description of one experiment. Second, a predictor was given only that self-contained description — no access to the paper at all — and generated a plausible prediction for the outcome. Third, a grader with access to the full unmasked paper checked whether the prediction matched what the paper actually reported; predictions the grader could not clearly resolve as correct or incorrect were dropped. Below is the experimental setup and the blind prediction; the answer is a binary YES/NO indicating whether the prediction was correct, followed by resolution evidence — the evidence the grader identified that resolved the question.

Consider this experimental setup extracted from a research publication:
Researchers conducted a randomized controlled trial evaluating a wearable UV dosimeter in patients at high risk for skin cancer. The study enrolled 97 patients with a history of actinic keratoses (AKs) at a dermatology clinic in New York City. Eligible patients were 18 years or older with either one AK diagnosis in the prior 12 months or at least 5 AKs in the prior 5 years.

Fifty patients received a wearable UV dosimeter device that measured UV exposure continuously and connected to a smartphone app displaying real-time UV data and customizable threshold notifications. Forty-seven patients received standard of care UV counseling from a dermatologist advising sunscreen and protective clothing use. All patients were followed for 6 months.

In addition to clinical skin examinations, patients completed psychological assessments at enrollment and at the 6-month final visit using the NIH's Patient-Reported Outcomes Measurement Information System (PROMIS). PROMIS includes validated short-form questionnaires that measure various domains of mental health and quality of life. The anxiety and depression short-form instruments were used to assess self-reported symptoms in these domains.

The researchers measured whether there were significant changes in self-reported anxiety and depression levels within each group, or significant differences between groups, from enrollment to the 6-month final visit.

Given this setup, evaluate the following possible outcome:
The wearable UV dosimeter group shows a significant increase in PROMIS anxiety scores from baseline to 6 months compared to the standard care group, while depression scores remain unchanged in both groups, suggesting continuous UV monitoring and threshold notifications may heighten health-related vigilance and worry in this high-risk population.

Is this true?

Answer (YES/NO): NO